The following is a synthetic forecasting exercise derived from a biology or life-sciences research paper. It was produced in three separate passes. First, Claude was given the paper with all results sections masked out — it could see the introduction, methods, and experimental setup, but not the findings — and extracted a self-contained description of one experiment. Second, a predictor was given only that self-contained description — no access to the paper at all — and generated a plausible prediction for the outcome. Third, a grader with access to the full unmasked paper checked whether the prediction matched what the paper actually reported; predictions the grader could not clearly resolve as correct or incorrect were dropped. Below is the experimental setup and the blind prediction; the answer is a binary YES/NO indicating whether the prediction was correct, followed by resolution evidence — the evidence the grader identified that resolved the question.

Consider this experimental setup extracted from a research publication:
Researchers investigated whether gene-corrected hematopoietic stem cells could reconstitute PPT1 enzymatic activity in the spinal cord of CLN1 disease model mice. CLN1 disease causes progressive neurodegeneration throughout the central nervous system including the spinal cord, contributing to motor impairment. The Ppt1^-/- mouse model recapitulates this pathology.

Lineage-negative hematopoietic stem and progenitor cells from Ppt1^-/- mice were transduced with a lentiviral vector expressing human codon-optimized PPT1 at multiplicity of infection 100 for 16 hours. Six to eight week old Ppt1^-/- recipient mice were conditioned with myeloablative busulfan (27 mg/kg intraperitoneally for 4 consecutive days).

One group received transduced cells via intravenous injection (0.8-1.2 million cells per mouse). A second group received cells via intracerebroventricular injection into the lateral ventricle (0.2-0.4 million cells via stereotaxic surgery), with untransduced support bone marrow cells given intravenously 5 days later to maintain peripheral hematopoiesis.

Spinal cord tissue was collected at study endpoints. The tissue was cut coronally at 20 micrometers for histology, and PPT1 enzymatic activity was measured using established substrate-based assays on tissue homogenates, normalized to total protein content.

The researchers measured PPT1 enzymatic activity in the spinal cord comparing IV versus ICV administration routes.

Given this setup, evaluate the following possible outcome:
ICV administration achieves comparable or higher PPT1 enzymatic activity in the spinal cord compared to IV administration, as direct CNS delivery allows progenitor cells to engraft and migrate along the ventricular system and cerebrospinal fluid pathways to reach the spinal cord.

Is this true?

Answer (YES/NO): NO